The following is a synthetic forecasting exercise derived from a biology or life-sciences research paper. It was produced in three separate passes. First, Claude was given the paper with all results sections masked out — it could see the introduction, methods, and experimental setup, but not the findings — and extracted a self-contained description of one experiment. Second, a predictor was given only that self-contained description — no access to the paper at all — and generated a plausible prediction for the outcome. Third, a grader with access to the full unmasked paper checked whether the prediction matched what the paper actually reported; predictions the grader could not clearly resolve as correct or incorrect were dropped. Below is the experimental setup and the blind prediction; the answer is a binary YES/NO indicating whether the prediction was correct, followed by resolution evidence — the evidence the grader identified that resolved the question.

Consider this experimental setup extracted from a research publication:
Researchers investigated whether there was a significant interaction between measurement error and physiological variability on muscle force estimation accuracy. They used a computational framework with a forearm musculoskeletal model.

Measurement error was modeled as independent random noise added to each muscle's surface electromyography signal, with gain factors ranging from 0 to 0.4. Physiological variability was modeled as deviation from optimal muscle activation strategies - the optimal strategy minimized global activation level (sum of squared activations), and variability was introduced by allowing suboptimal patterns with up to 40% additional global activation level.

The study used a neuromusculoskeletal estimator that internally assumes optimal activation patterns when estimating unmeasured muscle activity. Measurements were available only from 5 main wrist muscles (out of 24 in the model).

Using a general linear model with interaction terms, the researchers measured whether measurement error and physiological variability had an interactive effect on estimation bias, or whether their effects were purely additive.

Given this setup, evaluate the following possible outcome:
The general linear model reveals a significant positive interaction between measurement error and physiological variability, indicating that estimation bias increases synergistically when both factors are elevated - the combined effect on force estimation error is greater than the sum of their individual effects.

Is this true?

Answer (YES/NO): NO